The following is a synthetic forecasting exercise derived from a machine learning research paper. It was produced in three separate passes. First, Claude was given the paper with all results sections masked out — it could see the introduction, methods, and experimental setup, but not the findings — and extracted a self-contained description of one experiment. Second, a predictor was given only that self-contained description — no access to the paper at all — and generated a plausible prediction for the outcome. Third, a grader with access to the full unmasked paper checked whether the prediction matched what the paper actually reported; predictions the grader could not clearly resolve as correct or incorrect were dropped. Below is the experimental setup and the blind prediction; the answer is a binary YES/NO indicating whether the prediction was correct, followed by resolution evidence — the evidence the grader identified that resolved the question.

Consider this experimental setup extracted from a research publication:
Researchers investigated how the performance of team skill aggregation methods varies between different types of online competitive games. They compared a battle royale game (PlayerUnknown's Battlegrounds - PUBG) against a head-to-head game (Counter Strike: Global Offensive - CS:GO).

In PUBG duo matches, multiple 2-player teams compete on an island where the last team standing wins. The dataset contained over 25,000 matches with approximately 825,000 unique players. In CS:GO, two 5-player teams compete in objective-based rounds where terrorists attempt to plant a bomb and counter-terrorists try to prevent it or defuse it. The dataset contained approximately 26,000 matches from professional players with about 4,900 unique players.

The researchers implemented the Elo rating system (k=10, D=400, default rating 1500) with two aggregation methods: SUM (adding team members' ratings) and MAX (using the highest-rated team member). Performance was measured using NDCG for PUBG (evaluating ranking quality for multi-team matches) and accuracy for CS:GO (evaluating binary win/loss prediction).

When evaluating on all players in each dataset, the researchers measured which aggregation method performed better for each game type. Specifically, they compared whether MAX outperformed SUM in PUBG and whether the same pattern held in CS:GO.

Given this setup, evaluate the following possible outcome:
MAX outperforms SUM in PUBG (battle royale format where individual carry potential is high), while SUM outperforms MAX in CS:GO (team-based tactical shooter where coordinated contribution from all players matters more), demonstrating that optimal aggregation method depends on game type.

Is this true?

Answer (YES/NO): YES